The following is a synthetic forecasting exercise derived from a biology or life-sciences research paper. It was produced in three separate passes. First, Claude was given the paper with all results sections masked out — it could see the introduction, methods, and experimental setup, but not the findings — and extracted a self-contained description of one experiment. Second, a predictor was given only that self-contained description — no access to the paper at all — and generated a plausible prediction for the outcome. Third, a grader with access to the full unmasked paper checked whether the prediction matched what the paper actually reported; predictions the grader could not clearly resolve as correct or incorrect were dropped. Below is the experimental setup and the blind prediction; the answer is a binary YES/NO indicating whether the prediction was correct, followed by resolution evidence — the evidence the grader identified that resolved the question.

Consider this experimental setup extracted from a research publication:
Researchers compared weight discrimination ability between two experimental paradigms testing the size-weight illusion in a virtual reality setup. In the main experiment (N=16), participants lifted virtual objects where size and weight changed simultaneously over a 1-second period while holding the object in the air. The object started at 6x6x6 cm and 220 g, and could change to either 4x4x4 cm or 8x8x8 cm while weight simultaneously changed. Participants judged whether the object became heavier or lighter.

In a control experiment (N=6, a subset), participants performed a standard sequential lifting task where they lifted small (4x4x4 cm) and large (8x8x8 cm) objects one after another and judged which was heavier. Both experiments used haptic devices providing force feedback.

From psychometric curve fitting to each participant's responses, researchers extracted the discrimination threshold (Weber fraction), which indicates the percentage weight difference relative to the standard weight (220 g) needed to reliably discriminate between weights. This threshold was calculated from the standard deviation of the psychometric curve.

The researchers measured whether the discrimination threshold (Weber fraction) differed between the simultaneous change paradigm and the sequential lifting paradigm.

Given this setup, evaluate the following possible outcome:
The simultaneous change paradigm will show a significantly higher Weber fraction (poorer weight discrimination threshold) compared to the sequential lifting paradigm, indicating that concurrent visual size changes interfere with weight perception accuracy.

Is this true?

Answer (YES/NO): NO